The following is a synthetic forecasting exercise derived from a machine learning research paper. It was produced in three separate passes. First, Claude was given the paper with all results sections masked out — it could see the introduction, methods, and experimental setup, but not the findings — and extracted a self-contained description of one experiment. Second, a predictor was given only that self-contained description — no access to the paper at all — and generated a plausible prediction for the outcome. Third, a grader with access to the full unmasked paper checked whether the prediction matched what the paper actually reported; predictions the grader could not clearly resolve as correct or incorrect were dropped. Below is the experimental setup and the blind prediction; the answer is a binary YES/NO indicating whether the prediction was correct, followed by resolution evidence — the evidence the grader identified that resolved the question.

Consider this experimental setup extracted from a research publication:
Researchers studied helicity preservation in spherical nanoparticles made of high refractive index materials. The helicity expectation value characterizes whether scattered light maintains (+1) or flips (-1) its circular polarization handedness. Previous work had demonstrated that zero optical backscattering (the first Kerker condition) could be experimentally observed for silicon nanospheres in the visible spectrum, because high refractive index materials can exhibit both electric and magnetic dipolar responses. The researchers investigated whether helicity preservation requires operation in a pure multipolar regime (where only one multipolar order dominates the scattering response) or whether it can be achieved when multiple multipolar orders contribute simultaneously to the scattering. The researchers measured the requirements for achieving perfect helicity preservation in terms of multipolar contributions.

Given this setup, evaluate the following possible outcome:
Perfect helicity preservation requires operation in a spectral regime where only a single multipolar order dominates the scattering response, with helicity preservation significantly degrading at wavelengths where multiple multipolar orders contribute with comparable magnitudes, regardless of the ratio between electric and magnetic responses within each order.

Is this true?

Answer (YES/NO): NO